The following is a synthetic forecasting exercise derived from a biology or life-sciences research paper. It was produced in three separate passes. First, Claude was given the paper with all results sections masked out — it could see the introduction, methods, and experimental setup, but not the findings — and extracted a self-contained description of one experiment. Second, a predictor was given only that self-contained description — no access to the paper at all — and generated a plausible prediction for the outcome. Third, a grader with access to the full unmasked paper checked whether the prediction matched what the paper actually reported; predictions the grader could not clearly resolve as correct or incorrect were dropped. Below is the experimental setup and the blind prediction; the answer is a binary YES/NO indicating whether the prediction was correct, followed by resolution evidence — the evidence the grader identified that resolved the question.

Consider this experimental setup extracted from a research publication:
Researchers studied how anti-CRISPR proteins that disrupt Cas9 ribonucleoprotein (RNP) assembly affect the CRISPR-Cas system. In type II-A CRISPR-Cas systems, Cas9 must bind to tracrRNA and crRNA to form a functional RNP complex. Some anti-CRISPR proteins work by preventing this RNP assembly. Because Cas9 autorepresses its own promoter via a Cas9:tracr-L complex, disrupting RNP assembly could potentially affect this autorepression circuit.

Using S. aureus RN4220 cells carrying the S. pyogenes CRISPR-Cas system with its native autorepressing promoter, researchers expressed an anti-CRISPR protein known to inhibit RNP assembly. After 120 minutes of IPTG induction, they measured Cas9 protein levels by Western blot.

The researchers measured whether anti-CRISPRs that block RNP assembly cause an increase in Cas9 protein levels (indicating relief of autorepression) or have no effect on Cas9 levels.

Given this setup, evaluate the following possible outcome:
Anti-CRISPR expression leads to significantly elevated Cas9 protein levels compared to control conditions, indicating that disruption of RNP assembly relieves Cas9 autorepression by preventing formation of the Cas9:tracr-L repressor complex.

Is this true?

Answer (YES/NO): YES